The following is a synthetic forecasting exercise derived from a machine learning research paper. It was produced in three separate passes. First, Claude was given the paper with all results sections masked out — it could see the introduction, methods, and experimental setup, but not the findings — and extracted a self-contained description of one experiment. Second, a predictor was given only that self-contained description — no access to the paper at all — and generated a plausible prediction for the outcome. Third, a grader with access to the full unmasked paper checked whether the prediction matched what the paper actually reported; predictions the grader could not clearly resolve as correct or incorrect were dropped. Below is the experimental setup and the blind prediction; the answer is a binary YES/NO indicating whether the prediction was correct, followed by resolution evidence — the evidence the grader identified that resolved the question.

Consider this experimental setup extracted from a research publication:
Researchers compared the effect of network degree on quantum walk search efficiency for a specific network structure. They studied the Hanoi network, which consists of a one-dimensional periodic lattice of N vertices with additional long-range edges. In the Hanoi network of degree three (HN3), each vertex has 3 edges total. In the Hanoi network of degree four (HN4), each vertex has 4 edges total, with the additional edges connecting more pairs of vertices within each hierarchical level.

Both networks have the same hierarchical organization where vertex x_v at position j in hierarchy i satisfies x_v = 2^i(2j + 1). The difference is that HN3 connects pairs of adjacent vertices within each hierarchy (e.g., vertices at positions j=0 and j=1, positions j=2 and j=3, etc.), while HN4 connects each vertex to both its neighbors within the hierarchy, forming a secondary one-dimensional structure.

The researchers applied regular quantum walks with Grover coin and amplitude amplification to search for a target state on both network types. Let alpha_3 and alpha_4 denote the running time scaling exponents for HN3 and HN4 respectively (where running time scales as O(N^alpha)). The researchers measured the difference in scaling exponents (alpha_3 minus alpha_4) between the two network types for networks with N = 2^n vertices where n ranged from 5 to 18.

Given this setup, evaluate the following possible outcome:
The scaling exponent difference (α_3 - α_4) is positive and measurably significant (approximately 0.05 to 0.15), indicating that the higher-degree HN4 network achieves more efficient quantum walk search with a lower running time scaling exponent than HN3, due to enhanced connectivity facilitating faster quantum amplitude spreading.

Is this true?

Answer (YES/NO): YES